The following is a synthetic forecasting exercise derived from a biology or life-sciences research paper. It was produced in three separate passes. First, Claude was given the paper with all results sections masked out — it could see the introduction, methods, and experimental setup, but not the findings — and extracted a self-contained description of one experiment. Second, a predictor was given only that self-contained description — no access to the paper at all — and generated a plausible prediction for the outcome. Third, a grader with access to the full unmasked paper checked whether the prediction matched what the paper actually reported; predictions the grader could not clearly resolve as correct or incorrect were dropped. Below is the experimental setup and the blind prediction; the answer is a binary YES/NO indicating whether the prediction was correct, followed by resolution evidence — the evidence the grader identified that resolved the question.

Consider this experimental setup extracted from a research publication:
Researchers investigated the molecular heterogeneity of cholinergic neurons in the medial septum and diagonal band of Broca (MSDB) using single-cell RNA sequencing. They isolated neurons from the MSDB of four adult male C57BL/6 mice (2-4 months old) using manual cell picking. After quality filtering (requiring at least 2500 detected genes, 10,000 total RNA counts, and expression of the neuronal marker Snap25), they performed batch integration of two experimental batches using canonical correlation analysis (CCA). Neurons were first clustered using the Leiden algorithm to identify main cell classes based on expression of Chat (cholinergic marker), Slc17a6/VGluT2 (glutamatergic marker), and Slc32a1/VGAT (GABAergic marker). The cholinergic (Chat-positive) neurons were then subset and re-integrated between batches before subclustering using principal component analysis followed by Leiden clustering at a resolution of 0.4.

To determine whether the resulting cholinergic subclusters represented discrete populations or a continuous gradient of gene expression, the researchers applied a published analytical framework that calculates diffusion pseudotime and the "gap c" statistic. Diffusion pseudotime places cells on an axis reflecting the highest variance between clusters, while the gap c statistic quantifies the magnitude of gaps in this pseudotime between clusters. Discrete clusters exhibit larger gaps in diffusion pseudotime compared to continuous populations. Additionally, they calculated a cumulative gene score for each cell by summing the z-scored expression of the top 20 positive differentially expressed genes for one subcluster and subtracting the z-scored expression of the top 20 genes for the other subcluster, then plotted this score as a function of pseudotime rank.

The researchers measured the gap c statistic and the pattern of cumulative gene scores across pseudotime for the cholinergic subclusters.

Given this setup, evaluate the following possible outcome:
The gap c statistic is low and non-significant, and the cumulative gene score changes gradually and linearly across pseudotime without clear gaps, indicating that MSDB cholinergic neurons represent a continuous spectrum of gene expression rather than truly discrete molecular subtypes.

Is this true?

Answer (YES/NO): YES